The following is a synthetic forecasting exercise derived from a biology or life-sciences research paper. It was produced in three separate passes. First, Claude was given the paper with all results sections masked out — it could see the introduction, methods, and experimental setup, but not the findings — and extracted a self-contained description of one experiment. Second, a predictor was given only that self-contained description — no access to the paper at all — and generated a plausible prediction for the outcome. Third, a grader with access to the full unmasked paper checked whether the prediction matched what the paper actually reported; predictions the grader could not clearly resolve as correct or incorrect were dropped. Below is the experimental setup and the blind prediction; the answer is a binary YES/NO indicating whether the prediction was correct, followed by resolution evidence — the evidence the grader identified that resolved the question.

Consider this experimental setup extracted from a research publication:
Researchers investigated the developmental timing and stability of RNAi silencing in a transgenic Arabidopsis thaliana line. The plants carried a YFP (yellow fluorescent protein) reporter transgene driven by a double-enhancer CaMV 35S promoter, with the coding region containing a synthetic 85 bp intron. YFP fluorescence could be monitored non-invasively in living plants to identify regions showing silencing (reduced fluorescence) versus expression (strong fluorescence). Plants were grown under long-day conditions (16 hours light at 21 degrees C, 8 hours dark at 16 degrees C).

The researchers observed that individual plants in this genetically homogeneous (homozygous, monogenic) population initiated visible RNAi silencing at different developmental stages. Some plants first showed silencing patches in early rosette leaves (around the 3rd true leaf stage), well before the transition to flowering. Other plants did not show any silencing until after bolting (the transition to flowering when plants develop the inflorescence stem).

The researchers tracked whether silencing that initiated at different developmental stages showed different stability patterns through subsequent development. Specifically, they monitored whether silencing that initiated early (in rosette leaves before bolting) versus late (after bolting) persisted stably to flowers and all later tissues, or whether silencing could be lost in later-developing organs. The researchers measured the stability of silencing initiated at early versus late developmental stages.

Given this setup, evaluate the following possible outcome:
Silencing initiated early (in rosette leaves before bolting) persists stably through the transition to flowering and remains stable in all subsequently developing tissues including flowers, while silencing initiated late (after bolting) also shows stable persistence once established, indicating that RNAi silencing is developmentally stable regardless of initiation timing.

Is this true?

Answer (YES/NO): NO